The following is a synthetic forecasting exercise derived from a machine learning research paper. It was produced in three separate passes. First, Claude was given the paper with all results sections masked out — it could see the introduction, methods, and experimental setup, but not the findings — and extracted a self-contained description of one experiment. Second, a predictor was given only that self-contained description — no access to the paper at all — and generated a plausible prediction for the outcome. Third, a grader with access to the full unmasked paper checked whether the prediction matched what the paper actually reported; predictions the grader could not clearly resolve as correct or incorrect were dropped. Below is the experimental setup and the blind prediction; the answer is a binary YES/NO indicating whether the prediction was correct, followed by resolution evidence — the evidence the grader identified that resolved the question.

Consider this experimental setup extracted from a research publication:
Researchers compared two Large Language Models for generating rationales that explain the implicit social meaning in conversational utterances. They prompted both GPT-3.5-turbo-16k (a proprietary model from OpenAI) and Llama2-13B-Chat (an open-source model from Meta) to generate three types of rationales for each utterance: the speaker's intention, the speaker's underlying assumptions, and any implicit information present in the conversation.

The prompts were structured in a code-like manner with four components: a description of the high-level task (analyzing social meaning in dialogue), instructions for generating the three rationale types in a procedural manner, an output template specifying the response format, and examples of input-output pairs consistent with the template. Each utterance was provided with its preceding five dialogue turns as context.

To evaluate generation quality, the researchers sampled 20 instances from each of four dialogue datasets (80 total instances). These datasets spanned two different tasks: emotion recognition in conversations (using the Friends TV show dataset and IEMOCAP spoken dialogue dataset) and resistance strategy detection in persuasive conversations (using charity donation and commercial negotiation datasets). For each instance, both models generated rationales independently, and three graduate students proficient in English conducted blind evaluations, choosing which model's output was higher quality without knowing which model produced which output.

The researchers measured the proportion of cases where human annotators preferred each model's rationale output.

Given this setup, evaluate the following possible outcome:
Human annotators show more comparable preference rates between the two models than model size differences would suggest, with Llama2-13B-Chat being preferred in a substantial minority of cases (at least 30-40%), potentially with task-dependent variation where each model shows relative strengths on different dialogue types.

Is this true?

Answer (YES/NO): NO